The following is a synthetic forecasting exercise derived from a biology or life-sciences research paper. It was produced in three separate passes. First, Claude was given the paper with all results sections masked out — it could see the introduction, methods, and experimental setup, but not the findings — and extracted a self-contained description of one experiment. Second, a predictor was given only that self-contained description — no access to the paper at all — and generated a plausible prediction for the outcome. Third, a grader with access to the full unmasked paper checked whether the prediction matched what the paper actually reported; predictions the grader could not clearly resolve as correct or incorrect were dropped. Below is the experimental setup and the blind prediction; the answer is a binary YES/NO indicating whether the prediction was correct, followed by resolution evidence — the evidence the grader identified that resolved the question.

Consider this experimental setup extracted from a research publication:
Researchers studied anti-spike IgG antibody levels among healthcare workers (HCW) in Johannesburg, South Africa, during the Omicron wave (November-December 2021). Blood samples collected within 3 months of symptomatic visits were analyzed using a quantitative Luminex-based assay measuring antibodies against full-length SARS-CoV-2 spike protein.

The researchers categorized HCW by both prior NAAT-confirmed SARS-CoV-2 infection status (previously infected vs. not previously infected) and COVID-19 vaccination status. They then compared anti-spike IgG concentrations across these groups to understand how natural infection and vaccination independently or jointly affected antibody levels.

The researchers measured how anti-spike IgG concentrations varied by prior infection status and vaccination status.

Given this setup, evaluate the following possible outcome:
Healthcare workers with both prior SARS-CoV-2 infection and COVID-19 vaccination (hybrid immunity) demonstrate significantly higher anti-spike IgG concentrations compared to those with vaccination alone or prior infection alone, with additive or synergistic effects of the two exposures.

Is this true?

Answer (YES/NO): NO